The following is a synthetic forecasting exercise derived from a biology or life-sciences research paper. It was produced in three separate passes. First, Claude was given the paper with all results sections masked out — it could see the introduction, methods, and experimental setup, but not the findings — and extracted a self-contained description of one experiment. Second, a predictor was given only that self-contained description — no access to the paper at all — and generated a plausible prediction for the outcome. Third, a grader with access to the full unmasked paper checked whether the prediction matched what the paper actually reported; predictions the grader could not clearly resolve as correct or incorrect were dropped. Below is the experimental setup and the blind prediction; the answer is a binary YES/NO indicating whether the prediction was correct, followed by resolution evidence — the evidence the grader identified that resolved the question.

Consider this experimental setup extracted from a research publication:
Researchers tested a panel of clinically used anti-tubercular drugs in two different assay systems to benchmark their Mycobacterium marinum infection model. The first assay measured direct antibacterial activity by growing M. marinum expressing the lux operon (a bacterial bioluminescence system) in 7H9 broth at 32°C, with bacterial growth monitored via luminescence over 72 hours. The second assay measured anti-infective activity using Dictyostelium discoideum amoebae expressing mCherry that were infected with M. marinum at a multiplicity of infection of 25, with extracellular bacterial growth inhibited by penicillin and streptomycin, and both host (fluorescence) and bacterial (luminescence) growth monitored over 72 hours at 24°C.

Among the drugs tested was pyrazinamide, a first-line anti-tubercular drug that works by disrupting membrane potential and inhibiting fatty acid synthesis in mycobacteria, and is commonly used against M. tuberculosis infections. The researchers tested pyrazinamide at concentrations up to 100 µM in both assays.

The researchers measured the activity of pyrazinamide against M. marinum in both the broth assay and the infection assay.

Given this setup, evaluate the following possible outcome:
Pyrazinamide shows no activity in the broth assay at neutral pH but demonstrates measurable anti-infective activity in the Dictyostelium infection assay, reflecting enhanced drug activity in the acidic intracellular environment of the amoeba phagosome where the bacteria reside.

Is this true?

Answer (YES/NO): NO